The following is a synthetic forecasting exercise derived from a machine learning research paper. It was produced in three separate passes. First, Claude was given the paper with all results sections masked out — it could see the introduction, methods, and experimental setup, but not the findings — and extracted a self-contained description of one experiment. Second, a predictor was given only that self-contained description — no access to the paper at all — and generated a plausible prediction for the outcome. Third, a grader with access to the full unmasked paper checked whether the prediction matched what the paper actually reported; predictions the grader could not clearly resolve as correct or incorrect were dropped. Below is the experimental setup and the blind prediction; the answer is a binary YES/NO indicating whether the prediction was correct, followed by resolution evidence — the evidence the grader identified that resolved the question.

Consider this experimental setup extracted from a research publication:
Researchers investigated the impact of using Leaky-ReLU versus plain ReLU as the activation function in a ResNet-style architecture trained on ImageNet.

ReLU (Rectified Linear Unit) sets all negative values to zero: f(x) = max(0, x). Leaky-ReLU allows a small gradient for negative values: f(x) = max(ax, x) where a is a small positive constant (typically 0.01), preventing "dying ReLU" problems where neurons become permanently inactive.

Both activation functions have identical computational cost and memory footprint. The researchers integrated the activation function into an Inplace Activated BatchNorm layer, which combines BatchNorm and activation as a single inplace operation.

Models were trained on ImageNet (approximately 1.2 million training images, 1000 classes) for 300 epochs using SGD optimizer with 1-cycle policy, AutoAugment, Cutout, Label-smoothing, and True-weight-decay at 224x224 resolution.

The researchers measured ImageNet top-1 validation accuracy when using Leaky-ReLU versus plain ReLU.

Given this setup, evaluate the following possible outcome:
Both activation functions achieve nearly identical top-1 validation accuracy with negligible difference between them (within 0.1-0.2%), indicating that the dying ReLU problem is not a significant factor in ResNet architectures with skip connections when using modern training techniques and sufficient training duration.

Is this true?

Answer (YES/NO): NO